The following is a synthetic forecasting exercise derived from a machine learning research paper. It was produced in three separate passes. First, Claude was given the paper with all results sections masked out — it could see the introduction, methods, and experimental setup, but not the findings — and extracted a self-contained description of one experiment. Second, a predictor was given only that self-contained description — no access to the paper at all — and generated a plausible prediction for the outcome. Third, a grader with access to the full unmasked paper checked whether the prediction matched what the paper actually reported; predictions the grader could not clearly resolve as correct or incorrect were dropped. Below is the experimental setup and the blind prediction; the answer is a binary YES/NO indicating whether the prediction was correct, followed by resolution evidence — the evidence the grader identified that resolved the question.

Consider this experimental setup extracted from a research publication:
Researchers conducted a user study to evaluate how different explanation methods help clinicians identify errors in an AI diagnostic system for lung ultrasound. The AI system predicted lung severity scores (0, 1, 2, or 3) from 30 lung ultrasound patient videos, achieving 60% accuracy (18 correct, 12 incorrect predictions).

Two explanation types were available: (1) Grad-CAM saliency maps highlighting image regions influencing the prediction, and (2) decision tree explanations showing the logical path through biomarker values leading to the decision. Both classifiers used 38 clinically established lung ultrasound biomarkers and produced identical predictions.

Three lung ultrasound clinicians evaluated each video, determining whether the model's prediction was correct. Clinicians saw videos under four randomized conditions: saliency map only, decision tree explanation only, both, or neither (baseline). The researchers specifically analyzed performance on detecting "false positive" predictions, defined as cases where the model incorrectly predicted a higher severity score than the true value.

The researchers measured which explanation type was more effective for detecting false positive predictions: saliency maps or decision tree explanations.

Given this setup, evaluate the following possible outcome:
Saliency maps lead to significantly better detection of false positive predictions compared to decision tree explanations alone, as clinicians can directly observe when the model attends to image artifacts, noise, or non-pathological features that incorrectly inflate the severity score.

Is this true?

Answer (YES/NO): NO